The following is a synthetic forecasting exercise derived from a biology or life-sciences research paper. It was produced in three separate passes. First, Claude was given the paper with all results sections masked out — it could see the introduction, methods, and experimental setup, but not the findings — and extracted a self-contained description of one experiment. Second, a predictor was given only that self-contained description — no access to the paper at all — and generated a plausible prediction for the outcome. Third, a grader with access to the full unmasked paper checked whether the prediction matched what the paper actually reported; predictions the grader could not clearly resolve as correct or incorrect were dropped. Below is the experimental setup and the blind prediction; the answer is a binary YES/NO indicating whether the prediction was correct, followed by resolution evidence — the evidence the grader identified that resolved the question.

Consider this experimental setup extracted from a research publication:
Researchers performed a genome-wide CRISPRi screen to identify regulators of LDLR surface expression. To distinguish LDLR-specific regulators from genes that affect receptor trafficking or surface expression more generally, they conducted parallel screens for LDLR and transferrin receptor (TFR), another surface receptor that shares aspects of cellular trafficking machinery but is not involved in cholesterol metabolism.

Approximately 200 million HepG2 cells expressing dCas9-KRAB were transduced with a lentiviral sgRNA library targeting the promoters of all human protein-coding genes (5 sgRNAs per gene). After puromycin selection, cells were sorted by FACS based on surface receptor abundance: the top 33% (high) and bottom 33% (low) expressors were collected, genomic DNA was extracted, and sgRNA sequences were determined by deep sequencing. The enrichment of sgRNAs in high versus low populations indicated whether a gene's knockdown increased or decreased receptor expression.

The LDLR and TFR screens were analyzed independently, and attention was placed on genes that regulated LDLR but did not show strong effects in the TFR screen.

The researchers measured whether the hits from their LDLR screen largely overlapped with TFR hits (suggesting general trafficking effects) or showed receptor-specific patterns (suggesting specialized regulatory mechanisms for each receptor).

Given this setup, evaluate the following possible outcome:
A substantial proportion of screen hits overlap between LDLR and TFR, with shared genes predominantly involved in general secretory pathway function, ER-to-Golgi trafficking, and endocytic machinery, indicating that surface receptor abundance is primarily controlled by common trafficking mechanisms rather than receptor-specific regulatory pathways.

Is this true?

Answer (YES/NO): NO